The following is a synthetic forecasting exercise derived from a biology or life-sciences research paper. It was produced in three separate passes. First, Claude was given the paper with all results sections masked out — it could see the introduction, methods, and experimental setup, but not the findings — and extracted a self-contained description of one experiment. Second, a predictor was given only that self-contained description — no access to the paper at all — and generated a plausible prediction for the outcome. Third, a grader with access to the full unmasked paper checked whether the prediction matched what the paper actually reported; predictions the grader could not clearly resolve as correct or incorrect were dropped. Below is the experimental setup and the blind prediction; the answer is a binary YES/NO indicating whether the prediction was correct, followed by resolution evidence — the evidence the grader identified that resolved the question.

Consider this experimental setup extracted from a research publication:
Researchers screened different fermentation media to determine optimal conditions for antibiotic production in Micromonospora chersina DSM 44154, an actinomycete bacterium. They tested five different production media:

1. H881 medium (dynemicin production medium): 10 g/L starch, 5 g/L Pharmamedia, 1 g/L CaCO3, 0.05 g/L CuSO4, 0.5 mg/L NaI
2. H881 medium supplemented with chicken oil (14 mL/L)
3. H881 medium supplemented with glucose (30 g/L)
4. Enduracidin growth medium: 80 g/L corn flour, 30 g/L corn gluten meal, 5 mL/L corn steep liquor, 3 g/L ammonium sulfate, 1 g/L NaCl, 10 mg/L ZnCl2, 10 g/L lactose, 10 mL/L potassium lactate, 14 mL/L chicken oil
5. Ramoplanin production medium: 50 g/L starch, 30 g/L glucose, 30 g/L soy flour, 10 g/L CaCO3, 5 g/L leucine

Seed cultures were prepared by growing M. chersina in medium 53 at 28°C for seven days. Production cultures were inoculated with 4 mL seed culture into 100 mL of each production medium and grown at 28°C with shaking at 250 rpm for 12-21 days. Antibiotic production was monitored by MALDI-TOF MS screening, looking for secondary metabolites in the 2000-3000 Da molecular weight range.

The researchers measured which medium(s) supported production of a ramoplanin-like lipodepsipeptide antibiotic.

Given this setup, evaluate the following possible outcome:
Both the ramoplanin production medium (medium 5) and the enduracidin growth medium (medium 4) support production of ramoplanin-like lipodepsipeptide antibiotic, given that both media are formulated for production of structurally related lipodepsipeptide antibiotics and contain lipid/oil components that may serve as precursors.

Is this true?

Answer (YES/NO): NO